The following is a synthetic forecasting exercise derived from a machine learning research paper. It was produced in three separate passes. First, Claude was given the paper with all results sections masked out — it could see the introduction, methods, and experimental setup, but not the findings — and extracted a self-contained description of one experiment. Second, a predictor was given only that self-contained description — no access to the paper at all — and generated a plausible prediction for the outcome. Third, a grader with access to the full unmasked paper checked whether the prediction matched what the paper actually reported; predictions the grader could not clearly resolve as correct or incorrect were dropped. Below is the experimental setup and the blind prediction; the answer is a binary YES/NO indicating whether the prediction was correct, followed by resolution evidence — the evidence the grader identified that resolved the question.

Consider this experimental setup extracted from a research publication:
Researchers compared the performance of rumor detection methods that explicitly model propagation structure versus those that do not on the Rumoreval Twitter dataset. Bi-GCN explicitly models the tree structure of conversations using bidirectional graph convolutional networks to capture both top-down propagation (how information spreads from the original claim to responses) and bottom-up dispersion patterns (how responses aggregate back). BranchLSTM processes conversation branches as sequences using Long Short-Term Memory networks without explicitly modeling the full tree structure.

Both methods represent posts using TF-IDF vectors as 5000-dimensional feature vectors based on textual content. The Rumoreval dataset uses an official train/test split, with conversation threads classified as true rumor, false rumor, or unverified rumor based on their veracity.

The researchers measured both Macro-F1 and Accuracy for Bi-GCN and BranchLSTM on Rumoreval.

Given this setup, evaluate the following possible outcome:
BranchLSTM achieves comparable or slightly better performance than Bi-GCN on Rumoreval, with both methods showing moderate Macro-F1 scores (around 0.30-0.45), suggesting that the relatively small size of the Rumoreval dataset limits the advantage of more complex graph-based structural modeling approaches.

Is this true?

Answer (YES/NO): NO